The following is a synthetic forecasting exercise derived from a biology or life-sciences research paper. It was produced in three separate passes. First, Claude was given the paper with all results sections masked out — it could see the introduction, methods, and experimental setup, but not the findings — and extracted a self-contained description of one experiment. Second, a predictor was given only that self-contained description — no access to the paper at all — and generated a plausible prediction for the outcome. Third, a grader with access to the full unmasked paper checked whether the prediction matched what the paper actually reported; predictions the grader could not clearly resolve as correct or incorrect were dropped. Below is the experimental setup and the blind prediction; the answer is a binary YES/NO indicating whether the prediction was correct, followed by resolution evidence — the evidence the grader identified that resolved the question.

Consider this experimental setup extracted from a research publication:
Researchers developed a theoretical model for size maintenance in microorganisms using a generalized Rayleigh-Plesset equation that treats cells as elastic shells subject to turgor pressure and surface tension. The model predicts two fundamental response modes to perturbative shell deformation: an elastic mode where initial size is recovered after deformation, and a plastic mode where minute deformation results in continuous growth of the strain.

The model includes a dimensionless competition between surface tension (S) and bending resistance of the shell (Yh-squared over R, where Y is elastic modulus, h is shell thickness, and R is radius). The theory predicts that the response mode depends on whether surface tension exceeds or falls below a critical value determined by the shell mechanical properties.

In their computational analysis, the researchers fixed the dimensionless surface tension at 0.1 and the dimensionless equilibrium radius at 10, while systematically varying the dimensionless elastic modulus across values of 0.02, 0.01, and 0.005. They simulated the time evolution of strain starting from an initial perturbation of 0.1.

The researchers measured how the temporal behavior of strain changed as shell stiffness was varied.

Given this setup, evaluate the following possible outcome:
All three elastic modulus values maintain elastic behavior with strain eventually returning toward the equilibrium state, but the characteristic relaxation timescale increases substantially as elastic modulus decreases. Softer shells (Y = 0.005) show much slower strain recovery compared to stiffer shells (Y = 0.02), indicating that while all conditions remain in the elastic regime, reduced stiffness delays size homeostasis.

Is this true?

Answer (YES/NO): NO